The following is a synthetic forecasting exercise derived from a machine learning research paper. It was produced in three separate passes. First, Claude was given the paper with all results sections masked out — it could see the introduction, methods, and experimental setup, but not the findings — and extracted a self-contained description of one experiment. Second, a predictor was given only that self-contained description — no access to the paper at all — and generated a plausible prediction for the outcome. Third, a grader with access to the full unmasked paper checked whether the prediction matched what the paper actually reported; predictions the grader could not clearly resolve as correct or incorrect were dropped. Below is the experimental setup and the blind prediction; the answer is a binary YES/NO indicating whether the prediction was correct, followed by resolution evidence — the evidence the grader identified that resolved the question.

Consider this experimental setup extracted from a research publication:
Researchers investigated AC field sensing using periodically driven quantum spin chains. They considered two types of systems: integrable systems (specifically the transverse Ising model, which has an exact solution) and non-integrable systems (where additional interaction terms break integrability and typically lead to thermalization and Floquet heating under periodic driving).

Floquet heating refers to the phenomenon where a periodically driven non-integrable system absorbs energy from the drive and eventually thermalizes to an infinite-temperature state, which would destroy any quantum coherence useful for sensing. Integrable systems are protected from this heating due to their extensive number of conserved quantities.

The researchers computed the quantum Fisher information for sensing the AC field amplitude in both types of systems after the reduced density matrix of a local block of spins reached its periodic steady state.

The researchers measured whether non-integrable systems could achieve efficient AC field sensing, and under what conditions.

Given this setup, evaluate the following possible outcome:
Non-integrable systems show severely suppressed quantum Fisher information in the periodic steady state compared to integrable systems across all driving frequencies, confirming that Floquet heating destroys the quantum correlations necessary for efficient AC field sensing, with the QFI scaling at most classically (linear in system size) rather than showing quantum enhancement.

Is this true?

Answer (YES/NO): NO